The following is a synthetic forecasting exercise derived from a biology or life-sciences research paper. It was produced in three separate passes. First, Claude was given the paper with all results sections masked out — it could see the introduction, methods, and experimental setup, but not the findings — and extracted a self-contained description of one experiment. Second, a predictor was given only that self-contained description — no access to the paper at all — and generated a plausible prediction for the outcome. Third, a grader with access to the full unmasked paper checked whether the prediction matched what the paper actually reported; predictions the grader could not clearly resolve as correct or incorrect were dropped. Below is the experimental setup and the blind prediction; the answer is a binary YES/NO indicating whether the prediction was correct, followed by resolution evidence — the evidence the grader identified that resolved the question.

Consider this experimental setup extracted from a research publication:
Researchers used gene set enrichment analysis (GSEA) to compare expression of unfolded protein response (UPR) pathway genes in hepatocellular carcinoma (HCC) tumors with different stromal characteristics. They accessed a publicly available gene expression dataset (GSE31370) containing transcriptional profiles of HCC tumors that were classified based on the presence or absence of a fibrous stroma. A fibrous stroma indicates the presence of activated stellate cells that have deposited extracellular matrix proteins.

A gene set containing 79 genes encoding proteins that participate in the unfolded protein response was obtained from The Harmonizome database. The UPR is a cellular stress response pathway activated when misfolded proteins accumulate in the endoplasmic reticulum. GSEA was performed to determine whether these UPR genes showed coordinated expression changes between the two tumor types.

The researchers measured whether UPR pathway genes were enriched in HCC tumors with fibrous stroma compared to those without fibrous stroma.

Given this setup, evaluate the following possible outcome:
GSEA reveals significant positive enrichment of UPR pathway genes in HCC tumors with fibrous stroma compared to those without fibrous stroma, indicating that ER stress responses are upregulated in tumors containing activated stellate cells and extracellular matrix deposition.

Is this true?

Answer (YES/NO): YES